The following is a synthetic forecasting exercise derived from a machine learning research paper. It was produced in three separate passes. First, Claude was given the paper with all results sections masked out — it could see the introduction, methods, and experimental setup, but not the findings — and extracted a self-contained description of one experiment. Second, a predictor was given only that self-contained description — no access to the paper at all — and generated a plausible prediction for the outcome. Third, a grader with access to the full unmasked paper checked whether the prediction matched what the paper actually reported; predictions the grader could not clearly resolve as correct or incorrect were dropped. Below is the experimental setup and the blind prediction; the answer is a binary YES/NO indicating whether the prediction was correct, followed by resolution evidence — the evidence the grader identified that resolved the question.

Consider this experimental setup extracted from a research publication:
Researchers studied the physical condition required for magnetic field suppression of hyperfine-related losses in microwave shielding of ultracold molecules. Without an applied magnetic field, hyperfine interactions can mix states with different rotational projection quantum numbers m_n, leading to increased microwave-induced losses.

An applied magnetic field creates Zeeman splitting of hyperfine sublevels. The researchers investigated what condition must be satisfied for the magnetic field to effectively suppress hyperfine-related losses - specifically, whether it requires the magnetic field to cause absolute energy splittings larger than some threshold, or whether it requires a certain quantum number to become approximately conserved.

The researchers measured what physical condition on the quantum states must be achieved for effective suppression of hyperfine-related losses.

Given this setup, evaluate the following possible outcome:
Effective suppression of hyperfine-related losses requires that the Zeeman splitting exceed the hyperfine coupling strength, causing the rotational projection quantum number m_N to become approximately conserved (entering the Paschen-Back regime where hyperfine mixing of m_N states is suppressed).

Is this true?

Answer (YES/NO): YES